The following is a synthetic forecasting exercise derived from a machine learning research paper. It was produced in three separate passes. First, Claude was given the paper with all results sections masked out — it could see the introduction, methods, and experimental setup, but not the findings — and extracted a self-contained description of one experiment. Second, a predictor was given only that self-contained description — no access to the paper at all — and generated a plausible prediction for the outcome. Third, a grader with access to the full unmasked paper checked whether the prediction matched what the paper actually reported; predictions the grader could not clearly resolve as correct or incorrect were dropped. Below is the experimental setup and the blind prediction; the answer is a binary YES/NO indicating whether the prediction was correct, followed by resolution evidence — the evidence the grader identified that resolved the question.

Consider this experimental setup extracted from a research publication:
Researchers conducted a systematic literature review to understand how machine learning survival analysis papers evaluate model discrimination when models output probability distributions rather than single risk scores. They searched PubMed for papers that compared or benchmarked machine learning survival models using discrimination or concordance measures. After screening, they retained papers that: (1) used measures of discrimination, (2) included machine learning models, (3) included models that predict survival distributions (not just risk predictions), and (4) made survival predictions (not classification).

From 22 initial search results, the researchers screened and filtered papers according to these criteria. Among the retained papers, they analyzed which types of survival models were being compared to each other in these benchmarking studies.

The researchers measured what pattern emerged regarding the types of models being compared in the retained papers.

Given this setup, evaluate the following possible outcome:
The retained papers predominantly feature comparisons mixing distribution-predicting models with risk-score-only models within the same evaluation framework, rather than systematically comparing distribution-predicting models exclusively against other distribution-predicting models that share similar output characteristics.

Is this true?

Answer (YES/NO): YES